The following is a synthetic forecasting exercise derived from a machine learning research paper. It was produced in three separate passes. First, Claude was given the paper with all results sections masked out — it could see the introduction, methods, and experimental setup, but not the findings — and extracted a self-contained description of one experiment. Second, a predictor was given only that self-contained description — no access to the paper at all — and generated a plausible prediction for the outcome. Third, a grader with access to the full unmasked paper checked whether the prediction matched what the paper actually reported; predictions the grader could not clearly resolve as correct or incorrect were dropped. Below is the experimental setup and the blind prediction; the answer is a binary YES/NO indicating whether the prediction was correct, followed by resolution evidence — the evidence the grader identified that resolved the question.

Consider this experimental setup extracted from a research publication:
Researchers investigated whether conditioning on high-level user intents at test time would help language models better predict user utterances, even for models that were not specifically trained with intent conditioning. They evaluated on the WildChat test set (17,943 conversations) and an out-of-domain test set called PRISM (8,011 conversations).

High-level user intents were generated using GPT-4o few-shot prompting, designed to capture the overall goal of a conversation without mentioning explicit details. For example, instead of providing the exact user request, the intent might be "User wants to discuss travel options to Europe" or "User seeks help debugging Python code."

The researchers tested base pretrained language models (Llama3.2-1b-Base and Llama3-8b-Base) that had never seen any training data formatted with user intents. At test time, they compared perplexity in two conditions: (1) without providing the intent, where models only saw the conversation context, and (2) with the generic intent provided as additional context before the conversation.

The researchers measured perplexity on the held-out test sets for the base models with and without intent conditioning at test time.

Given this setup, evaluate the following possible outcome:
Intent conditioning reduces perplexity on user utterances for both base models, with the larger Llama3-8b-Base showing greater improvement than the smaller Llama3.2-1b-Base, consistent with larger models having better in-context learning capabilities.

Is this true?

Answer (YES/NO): NO